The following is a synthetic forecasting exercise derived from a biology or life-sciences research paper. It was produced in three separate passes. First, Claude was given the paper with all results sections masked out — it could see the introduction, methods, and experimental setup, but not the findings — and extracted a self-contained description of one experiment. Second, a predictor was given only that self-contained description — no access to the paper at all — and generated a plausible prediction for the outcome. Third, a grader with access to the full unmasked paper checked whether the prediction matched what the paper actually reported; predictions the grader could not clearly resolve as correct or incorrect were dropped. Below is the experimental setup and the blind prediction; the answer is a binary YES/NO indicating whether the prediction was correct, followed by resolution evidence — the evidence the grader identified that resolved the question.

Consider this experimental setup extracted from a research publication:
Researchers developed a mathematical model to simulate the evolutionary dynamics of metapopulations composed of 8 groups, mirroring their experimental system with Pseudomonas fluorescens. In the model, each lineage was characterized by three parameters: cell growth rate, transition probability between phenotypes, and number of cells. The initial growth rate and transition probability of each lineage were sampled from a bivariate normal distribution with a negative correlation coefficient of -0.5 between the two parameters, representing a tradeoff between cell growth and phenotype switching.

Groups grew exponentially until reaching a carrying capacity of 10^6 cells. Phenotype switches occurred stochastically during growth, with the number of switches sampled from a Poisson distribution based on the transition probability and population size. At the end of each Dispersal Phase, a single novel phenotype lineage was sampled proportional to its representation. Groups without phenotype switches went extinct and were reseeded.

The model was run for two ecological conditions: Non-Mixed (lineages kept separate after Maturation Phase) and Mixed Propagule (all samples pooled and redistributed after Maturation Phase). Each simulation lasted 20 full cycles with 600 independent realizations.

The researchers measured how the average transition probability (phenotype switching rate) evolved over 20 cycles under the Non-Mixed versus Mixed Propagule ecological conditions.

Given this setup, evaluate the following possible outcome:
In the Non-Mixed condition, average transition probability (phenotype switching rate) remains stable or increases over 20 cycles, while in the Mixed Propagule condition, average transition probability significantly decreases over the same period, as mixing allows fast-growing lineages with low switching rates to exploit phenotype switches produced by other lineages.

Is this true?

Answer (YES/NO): NO